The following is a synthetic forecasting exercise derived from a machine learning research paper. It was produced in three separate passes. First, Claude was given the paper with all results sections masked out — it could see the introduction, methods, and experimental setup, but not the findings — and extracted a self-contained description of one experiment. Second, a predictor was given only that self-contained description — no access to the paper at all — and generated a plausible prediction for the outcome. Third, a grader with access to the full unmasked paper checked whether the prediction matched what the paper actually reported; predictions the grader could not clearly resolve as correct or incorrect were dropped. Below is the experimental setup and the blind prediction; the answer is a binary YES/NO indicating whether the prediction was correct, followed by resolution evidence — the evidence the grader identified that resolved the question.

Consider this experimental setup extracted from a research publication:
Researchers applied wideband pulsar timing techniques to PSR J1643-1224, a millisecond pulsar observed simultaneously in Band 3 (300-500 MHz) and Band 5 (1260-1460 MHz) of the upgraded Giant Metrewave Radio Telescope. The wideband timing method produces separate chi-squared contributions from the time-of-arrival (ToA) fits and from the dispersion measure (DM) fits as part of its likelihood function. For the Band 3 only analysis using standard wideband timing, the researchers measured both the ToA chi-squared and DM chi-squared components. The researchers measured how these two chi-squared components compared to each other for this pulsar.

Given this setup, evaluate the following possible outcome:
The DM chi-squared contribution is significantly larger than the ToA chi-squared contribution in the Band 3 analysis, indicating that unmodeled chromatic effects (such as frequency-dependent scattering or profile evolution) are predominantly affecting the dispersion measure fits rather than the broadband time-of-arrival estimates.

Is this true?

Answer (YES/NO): YES